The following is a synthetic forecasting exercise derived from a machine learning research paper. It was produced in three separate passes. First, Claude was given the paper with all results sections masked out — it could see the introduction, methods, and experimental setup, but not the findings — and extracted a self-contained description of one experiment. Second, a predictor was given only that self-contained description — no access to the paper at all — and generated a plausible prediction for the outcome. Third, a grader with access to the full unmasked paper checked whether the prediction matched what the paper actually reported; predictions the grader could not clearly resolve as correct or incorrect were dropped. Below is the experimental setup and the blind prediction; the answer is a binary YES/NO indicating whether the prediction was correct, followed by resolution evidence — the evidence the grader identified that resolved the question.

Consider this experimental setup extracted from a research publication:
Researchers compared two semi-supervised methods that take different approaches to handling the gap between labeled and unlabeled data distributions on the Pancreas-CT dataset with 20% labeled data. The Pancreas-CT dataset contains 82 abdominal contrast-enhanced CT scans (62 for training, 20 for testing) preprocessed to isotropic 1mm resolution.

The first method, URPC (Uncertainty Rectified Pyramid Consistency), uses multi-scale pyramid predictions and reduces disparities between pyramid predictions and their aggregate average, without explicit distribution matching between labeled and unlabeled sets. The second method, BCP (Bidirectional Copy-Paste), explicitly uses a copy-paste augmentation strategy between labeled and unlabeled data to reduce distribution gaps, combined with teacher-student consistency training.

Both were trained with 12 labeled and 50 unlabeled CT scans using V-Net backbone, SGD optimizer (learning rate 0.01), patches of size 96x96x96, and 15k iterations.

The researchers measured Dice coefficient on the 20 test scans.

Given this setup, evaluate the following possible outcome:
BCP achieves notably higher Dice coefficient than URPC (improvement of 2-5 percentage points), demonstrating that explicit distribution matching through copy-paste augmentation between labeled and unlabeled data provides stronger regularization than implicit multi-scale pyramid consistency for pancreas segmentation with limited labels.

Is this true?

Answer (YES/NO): YES